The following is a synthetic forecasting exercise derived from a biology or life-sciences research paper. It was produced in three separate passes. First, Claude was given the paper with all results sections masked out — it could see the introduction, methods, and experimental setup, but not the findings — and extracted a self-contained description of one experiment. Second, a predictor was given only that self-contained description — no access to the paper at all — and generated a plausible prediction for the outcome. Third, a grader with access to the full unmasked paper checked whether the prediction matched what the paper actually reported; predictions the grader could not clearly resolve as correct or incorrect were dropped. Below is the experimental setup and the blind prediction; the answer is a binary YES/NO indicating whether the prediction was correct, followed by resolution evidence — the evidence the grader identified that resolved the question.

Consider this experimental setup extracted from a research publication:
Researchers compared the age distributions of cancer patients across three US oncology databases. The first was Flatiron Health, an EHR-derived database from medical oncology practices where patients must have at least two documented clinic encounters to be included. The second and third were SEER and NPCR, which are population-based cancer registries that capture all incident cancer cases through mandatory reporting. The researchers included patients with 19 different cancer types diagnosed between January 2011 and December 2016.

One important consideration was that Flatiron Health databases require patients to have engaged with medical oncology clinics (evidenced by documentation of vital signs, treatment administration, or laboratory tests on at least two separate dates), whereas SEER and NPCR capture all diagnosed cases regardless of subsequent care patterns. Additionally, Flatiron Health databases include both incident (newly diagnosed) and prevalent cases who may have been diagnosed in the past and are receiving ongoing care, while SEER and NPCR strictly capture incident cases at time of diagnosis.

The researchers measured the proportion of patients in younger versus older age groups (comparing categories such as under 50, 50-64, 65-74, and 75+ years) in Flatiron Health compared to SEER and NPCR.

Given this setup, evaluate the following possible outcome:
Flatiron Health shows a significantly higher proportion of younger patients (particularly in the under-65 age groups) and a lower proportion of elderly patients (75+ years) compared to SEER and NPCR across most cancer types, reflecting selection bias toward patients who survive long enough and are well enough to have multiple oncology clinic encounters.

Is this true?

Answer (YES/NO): NO